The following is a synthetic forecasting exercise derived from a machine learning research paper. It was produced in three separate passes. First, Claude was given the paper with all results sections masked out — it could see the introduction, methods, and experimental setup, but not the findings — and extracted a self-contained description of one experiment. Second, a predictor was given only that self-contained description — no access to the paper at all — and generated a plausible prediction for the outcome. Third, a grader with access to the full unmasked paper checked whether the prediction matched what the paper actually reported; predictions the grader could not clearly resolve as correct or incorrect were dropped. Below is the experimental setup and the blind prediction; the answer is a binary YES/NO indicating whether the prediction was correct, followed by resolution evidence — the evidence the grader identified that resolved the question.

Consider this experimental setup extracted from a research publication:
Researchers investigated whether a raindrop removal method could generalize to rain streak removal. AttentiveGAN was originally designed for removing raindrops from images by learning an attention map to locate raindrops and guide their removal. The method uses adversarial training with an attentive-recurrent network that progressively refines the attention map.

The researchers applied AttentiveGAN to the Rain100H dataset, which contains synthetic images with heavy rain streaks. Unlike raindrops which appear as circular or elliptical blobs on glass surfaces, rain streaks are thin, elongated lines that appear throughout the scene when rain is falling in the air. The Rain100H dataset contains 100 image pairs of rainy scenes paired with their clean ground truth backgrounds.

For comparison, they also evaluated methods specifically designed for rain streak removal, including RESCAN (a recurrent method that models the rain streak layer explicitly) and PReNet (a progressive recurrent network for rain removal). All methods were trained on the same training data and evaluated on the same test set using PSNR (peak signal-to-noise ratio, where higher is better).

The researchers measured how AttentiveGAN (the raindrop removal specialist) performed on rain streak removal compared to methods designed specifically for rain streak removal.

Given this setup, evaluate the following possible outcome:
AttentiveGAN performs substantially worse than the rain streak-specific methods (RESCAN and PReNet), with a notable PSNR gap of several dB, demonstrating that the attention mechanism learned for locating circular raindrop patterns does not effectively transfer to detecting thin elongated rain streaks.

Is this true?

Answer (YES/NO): NO